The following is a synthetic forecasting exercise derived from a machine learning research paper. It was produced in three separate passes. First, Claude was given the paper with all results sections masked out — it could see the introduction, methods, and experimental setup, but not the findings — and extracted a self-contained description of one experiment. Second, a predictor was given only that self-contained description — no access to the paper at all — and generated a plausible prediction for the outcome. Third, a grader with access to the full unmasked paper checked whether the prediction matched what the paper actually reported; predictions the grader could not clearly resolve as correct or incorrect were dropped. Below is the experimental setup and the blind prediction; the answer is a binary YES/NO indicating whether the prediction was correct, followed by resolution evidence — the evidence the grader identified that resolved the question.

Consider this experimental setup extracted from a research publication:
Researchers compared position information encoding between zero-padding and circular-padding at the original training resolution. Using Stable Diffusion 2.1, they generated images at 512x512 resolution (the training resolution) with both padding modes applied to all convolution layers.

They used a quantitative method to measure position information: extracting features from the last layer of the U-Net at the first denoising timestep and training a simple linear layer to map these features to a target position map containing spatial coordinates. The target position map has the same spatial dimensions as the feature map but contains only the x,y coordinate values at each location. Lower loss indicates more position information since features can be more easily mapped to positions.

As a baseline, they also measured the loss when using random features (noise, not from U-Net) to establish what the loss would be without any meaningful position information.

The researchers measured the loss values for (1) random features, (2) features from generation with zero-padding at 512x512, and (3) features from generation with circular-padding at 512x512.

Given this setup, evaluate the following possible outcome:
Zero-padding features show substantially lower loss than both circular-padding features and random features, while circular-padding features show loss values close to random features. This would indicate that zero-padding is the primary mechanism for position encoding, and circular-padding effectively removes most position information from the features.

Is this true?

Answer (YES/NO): NO